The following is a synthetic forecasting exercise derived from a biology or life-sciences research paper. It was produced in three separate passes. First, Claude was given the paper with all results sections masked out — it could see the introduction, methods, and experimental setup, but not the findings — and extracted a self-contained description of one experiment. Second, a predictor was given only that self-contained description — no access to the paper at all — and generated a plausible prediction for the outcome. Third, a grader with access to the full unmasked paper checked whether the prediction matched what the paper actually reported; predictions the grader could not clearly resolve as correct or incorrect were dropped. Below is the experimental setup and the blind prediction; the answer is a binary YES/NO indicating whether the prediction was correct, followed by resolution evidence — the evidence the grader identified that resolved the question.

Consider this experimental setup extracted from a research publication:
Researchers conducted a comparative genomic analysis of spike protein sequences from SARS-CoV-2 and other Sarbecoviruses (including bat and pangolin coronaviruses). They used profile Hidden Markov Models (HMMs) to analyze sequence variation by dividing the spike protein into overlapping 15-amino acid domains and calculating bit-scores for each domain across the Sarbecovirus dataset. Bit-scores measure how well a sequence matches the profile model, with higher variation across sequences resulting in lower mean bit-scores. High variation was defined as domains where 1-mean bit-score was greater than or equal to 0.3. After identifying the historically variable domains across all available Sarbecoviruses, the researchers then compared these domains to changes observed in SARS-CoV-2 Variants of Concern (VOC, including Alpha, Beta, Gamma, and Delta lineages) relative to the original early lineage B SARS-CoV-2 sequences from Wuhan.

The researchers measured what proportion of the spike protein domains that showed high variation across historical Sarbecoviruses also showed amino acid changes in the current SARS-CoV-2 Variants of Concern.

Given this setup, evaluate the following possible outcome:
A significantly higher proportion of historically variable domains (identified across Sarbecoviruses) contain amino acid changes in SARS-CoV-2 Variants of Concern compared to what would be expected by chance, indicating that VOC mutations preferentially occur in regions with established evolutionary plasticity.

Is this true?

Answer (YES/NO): YES